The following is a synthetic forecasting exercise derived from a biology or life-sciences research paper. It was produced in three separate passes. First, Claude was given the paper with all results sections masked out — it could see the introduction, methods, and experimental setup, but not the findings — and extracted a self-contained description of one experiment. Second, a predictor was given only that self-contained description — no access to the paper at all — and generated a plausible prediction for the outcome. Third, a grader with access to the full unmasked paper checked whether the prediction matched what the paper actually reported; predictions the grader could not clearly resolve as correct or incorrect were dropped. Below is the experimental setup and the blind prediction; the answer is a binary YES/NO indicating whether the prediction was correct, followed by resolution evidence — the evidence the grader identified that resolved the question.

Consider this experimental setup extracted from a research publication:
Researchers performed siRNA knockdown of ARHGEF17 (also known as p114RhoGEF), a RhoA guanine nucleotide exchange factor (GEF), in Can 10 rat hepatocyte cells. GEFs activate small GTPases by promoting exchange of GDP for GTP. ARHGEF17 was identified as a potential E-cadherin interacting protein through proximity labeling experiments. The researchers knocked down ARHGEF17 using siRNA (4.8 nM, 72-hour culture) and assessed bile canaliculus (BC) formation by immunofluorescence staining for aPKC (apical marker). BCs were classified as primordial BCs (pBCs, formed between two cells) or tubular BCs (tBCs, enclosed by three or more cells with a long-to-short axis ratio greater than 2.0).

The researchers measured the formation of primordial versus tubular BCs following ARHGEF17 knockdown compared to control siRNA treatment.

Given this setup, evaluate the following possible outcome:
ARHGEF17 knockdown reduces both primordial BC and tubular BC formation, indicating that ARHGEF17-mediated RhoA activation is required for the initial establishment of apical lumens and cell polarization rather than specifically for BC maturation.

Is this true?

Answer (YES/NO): NO